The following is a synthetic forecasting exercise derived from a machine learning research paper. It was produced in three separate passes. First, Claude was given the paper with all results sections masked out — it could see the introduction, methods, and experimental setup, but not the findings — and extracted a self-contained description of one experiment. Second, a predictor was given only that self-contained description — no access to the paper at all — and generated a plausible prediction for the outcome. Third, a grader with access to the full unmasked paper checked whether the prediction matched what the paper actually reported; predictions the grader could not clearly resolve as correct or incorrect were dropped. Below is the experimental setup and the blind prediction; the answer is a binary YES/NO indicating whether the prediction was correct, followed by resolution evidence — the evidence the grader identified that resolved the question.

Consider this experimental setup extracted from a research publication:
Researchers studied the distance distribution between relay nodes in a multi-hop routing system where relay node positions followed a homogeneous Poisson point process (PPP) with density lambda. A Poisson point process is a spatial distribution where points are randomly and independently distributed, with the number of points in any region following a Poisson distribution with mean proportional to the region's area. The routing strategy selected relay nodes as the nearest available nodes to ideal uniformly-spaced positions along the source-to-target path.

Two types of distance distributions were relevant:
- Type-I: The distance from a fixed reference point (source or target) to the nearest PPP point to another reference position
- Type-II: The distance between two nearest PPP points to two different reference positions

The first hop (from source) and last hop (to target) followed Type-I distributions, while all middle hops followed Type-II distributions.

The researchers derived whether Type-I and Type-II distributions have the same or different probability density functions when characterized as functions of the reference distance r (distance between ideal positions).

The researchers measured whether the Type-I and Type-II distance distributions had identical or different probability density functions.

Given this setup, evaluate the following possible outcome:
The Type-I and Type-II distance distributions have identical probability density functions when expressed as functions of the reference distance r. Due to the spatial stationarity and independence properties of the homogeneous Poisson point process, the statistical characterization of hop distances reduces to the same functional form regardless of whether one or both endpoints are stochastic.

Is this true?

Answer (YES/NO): NO